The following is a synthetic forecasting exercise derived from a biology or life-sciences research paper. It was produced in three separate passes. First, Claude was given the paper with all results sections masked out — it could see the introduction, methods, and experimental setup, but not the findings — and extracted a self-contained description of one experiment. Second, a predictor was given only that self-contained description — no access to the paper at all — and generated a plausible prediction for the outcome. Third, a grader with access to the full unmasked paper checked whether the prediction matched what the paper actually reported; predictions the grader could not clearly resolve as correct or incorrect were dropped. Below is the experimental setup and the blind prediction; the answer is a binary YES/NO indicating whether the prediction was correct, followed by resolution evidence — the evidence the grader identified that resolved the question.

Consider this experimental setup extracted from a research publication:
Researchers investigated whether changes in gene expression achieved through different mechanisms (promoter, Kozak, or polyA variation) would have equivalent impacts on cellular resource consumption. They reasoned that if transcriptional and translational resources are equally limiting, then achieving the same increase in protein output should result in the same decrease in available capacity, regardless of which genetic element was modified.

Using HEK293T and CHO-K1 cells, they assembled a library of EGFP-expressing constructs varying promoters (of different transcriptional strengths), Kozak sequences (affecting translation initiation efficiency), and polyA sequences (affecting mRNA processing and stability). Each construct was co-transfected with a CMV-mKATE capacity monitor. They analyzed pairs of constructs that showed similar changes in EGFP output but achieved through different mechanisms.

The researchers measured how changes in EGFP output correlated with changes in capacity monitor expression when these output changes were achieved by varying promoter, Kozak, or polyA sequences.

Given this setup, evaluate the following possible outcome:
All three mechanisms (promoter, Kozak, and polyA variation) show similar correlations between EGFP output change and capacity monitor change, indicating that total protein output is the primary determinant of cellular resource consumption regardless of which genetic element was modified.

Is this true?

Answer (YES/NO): NO